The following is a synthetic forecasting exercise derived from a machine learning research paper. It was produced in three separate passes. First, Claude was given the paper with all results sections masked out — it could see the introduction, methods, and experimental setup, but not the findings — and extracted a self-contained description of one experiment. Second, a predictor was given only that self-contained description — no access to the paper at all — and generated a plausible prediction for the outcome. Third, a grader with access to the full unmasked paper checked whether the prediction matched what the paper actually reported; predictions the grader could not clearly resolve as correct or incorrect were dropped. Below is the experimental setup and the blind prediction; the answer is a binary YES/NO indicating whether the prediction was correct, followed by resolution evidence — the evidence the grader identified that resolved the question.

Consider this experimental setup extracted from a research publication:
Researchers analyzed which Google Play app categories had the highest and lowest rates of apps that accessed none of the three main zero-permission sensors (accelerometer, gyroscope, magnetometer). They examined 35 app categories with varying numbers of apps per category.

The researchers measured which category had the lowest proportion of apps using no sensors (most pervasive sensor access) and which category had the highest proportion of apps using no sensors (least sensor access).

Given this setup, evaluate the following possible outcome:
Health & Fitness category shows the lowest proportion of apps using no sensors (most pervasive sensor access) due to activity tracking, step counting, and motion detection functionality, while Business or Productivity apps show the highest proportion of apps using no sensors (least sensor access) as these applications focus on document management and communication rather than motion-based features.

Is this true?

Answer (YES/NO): NO